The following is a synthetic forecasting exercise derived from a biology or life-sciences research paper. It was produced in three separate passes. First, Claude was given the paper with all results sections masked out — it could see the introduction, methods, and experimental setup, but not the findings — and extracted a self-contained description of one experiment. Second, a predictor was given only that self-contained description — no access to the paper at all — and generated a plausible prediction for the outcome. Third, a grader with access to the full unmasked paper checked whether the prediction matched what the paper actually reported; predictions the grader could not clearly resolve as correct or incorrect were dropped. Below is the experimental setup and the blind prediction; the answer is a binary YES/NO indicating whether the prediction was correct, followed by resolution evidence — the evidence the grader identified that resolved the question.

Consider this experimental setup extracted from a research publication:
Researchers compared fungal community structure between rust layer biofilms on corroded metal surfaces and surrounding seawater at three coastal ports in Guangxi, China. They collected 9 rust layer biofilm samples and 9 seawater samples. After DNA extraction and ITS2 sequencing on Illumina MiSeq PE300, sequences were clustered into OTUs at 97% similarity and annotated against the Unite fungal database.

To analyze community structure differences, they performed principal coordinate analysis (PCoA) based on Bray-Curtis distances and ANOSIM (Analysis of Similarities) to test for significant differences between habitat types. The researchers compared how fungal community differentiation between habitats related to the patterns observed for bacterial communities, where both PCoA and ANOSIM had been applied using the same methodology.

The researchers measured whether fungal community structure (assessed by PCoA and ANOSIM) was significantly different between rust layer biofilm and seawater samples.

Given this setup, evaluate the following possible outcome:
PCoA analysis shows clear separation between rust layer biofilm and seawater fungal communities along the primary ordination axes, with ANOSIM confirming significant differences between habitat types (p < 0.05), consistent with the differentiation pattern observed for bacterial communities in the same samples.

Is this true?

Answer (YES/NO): YES